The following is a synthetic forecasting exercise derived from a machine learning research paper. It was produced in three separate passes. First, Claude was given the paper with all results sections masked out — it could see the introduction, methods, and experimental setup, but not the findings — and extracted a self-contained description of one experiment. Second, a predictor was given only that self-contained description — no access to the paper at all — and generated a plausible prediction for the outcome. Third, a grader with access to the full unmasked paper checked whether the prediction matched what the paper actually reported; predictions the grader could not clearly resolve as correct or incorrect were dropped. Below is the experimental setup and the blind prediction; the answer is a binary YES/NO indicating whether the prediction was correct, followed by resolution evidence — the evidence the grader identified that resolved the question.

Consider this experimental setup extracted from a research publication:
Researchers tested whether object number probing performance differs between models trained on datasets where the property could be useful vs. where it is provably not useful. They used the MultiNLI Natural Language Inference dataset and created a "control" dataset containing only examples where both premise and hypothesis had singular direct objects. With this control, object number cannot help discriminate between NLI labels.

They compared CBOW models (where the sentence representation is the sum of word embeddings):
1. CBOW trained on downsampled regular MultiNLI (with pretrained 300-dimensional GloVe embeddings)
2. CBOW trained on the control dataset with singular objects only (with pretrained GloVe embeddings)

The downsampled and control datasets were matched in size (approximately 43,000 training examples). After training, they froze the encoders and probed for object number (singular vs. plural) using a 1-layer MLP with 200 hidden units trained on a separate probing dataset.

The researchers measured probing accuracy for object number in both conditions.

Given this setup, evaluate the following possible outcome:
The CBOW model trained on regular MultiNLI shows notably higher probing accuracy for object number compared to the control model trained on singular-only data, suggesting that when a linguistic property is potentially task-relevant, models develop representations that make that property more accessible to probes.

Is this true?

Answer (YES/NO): NO